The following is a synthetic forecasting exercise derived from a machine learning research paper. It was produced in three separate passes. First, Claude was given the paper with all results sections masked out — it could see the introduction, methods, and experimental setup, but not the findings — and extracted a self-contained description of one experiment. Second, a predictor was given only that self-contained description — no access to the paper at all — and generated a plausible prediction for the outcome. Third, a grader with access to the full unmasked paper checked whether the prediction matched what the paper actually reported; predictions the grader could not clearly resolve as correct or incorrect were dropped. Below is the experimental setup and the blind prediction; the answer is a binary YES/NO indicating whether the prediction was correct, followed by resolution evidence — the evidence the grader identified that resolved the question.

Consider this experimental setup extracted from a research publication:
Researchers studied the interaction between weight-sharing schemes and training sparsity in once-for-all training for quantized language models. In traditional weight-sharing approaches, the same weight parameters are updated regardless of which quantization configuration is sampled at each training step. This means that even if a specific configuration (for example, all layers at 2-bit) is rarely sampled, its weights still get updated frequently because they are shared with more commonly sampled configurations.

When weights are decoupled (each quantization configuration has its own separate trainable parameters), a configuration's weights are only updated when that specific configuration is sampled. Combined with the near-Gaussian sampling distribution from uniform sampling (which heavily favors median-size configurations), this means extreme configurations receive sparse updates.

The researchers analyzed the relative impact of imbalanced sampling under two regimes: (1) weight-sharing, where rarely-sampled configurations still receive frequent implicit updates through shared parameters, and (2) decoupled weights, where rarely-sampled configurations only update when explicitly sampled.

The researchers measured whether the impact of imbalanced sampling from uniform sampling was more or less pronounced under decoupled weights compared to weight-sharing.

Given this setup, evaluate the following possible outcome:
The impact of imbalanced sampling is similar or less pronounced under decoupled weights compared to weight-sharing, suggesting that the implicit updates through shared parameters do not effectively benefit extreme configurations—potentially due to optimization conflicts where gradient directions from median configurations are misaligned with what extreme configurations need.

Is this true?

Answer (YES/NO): NO